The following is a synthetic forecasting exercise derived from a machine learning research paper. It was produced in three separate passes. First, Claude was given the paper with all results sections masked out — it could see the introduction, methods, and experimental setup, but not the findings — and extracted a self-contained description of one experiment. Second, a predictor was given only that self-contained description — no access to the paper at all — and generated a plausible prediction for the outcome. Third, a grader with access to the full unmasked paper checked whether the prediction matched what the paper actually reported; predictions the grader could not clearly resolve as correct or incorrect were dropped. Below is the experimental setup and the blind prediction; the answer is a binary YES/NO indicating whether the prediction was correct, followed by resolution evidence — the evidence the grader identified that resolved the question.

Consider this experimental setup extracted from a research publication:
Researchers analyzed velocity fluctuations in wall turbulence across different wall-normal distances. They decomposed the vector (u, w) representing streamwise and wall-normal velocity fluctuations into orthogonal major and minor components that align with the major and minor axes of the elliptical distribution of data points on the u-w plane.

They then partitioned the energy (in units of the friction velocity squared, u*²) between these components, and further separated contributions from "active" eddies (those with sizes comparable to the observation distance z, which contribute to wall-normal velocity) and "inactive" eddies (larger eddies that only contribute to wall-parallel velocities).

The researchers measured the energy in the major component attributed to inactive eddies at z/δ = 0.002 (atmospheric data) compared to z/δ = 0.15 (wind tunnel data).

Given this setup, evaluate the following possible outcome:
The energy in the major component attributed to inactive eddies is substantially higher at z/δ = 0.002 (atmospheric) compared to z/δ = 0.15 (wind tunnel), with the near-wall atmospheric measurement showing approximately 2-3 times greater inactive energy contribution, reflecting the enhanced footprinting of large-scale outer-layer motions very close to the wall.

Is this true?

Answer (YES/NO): NO